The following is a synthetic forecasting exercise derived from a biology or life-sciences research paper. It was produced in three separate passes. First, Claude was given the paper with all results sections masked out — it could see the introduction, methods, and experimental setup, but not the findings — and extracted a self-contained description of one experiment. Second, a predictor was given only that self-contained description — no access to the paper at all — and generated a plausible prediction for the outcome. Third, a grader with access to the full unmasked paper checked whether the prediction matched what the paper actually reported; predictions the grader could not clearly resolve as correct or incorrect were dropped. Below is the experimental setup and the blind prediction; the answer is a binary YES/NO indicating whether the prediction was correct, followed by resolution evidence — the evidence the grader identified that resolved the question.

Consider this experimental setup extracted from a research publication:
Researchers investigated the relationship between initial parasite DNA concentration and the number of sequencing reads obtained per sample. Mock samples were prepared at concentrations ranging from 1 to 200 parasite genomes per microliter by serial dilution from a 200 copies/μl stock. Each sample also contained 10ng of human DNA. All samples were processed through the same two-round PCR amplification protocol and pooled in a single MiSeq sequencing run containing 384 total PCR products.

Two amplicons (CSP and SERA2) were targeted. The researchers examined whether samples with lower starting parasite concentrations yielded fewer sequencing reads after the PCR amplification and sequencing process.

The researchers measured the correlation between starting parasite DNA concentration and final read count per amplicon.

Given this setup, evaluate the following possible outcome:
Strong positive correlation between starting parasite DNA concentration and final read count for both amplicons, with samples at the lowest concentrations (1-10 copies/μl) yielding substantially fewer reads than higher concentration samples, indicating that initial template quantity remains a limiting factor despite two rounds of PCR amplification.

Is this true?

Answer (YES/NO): NO